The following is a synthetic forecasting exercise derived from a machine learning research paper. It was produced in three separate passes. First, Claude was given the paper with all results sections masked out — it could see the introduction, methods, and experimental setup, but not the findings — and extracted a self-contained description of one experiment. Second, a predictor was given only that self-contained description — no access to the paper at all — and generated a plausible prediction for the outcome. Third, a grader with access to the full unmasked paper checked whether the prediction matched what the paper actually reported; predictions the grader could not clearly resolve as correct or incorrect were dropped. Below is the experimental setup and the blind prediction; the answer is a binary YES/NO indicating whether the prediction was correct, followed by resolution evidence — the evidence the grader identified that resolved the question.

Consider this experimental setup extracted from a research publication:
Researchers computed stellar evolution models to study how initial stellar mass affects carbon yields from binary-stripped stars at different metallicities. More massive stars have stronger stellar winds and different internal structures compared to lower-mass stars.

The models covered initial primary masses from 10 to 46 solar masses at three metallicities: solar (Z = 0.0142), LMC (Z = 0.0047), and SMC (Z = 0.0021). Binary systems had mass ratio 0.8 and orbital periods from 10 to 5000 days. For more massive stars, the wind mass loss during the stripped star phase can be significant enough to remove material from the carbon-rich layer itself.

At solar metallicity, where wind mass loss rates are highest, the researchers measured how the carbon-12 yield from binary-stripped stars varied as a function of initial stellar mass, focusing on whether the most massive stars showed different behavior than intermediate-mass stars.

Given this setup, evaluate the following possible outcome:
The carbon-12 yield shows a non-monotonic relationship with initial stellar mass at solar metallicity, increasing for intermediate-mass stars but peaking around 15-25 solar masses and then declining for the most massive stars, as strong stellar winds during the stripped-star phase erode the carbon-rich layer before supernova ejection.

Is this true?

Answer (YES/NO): NO